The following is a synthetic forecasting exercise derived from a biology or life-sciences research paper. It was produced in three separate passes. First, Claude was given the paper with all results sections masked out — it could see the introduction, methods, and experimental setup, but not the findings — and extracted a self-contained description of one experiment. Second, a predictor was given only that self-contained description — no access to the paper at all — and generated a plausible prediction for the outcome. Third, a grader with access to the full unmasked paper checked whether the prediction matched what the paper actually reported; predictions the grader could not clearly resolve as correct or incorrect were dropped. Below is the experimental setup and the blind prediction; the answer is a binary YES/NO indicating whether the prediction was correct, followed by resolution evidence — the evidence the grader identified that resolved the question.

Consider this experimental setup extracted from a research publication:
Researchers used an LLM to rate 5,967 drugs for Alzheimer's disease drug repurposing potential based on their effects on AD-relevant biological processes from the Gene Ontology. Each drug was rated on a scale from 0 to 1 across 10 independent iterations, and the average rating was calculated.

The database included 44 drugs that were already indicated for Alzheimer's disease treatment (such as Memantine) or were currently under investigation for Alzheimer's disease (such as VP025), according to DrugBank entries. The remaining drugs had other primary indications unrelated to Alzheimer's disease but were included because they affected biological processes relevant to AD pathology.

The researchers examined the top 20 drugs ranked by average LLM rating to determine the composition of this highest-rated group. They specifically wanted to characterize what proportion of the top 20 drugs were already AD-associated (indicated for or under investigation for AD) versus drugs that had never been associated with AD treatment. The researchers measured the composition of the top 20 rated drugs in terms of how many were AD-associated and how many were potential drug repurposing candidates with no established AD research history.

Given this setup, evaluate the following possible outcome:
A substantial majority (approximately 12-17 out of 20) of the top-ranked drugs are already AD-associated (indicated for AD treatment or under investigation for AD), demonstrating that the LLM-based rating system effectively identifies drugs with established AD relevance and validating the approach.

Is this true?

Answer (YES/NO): NO